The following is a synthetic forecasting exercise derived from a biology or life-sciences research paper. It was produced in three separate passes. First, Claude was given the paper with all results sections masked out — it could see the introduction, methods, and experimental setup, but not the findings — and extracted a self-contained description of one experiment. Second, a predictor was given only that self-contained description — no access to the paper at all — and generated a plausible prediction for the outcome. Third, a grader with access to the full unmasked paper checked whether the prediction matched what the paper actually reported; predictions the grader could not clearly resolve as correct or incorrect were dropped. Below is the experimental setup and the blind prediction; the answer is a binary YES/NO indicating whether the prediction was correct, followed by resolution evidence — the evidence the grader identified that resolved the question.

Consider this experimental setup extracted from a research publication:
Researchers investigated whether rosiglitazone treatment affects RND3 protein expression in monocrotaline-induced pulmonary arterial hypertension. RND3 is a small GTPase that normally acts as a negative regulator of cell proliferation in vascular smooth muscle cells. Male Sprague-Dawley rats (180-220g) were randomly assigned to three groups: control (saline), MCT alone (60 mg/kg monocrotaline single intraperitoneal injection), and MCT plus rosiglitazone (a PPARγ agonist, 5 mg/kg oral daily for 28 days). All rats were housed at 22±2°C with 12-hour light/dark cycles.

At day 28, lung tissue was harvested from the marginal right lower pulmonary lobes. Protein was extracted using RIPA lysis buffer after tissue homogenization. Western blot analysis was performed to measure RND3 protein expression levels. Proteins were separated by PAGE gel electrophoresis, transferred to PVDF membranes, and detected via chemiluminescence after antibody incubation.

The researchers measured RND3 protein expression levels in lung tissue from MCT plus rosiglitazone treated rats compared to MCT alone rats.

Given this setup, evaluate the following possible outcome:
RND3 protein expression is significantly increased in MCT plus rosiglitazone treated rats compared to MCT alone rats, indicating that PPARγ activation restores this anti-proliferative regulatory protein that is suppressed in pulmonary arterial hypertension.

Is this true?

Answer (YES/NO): YES